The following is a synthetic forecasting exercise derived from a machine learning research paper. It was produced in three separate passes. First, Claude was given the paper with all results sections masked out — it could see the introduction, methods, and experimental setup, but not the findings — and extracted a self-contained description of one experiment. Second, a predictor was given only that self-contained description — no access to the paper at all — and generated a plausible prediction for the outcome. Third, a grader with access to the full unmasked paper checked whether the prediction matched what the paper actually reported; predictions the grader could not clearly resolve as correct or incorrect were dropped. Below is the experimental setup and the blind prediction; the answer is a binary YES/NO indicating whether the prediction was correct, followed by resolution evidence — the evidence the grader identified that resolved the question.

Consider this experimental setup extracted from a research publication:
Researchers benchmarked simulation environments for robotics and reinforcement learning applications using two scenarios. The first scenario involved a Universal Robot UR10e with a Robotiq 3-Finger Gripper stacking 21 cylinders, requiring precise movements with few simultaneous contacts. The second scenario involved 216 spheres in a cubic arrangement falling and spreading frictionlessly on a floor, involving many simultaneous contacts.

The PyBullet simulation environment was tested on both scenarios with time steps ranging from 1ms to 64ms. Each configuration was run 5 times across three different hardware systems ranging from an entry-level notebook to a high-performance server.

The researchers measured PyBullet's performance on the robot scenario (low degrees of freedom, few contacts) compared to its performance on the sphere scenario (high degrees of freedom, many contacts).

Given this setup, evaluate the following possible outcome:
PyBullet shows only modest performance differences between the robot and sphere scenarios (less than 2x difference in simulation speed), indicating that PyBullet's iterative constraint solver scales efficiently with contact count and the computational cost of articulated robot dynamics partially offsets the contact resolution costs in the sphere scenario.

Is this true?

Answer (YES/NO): NO